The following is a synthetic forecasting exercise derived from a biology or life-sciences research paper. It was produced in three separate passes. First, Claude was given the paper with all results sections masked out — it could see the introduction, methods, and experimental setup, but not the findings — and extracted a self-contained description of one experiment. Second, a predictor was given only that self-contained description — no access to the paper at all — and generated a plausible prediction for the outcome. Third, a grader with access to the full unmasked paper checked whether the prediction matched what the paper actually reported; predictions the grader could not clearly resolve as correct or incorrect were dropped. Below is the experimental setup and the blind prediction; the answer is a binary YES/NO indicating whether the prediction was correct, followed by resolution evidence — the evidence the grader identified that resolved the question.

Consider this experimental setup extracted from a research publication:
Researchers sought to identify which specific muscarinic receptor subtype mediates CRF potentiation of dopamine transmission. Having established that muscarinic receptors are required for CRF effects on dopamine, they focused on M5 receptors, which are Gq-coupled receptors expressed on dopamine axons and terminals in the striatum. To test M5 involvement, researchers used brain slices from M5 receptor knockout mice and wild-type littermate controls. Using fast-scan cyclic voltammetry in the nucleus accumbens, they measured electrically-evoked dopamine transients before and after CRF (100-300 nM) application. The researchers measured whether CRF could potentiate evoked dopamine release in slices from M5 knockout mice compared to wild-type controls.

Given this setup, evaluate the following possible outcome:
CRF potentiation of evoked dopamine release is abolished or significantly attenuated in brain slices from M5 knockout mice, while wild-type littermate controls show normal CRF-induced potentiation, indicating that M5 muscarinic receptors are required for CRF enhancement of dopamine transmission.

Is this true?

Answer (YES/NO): NO